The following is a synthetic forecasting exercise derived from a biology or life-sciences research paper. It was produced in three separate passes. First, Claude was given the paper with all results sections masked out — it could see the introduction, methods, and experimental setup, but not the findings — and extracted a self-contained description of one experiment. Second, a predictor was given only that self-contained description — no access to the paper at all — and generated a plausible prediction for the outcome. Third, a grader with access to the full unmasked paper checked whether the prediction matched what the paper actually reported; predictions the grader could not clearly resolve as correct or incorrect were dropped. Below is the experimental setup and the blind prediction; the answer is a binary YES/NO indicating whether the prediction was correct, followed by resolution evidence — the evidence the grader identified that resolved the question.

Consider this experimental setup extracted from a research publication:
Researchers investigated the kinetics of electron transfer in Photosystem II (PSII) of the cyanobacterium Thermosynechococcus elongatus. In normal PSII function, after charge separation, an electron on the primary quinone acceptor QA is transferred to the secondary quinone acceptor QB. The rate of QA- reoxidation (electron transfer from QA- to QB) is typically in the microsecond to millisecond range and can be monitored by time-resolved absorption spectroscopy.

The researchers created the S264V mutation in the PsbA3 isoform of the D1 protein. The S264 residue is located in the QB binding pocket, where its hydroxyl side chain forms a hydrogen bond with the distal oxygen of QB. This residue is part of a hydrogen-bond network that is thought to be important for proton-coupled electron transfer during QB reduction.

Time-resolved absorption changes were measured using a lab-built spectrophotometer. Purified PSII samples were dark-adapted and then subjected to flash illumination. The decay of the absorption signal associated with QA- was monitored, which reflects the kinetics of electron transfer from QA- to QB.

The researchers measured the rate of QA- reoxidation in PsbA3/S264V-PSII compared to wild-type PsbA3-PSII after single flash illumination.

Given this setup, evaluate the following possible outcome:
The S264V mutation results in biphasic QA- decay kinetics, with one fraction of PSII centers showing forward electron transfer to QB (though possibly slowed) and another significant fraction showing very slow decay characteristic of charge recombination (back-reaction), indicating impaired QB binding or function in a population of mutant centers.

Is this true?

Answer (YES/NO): NO